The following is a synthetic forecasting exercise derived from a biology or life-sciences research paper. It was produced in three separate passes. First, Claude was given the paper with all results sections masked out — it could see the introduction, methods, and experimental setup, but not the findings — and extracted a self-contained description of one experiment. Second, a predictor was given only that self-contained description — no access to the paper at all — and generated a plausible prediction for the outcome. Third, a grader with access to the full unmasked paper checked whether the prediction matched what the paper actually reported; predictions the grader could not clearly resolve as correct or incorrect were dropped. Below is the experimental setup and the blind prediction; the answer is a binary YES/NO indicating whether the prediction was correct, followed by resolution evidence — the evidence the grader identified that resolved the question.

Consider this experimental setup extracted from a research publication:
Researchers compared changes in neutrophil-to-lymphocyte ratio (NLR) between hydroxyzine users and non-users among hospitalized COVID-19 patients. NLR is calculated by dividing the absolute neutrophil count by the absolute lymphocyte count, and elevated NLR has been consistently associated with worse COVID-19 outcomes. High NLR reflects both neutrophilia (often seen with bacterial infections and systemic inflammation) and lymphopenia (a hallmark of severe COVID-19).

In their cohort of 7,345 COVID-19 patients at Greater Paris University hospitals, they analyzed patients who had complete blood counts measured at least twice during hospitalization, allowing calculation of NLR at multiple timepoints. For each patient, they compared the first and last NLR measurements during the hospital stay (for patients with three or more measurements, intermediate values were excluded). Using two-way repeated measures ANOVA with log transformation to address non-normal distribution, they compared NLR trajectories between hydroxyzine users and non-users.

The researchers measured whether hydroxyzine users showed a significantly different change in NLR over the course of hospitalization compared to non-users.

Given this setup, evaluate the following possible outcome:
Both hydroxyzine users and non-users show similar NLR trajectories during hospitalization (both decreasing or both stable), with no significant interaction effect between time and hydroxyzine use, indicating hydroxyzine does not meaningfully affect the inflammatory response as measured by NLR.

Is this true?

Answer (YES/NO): NO